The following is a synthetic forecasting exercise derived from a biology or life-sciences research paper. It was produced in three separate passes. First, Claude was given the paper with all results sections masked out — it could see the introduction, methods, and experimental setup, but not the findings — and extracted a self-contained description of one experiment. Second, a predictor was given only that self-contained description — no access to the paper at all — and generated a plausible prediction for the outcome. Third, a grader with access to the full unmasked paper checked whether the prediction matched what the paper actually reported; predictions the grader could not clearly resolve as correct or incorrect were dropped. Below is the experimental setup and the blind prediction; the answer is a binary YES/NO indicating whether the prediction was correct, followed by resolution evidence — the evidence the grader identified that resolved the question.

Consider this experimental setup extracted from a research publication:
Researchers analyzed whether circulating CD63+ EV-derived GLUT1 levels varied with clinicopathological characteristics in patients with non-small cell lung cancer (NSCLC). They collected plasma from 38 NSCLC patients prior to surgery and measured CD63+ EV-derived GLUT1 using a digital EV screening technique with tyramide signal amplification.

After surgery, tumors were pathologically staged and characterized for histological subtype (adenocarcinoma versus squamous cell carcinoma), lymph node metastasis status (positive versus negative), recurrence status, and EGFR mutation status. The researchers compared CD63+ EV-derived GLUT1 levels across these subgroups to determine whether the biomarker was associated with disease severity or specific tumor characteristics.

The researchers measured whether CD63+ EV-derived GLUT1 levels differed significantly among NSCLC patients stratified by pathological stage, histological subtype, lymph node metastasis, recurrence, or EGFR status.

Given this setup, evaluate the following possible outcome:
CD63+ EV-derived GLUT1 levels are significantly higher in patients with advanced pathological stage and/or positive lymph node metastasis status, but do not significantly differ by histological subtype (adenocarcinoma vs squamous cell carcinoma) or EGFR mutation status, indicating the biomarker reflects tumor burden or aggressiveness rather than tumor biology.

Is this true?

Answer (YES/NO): NO